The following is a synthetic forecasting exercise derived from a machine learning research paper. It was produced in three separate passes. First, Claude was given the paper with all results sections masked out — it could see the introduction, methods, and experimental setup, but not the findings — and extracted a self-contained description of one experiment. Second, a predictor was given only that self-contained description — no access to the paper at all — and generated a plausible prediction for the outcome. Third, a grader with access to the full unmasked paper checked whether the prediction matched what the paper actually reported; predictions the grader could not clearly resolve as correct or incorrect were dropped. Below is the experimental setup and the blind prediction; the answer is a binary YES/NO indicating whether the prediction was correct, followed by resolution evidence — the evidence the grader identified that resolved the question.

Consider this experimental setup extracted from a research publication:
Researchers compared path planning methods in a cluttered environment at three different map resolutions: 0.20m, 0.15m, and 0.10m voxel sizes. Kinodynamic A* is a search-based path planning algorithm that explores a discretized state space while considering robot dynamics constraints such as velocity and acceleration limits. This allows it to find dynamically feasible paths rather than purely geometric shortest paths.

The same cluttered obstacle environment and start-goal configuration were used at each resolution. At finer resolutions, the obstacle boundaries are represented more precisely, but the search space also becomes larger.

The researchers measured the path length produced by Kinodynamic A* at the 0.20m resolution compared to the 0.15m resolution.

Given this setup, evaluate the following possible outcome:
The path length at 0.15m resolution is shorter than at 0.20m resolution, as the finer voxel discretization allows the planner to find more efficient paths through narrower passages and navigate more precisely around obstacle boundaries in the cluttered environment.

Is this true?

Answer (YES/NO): NO